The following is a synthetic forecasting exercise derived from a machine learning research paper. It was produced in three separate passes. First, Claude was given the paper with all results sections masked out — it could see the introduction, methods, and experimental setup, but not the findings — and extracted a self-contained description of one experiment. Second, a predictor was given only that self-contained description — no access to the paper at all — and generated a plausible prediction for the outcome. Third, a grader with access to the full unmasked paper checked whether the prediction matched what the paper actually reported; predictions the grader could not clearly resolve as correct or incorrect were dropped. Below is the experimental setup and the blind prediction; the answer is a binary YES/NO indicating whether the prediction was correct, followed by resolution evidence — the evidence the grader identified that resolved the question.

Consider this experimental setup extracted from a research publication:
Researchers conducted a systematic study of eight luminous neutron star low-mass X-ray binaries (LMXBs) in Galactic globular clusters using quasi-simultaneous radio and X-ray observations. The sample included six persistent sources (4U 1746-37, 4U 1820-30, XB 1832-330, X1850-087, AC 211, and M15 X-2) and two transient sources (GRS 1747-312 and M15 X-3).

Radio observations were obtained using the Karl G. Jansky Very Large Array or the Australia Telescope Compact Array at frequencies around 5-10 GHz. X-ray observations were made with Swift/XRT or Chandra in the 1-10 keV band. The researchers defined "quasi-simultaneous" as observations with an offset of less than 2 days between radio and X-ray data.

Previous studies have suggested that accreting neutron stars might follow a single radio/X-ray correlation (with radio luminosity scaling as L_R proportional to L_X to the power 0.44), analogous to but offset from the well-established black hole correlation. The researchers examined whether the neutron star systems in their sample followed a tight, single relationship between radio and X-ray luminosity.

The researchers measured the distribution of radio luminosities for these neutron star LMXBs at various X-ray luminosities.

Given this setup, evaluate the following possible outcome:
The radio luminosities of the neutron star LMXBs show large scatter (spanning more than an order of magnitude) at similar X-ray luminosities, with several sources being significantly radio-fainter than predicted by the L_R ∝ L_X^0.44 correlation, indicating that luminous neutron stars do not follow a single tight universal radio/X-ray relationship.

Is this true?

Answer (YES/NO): YES